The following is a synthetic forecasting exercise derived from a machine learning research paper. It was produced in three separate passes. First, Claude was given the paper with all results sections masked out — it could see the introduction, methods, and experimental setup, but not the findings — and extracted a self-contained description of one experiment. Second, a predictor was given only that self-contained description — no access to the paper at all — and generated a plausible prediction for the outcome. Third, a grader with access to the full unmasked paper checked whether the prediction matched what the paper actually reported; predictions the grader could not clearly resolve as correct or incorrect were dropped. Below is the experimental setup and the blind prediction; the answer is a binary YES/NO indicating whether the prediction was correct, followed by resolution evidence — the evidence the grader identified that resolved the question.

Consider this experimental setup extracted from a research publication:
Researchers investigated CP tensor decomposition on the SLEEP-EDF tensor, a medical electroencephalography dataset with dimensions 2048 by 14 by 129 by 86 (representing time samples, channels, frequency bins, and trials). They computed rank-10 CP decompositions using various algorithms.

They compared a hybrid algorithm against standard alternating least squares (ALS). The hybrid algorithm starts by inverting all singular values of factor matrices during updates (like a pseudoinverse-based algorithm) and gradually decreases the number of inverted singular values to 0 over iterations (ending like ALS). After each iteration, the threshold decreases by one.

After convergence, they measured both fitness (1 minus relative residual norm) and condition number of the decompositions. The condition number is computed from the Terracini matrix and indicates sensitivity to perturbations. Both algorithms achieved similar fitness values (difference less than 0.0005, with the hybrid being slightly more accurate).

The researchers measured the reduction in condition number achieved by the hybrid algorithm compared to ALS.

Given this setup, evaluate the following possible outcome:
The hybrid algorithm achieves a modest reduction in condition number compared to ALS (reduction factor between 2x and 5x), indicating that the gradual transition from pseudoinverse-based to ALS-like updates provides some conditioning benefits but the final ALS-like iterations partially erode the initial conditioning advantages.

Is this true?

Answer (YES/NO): NO